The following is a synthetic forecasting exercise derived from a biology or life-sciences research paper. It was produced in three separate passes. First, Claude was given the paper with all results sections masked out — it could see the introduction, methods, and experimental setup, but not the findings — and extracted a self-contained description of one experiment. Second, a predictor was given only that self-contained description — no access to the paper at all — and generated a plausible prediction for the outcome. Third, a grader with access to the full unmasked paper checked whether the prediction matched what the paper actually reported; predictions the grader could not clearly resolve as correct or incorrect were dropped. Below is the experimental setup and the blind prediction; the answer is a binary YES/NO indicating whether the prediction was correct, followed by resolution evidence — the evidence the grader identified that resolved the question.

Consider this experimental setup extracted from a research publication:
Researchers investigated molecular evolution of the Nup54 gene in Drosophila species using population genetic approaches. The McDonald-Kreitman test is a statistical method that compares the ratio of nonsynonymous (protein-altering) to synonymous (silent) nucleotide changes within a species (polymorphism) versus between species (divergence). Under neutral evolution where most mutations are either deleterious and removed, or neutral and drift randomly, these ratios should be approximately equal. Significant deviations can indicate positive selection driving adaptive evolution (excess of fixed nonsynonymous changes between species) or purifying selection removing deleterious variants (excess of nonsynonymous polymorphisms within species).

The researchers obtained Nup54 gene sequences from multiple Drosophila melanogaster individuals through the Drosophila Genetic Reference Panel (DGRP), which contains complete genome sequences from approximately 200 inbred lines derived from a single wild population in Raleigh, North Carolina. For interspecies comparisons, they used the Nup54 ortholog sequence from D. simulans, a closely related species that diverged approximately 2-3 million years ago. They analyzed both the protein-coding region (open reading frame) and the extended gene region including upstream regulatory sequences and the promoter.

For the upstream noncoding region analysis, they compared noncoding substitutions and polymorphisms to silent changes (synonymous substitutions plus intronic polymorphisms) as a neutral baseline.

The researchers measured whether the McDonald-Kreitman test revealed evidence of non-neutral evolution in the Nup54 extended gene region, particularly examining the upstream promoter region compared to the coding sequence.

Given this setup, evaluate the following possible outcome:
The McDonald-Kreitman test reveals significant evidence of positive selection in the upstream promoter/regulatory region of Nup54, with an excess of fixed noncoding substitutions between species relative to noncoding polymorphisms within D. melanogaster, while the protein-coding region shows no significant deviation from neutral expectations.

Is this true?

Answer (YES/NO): NO